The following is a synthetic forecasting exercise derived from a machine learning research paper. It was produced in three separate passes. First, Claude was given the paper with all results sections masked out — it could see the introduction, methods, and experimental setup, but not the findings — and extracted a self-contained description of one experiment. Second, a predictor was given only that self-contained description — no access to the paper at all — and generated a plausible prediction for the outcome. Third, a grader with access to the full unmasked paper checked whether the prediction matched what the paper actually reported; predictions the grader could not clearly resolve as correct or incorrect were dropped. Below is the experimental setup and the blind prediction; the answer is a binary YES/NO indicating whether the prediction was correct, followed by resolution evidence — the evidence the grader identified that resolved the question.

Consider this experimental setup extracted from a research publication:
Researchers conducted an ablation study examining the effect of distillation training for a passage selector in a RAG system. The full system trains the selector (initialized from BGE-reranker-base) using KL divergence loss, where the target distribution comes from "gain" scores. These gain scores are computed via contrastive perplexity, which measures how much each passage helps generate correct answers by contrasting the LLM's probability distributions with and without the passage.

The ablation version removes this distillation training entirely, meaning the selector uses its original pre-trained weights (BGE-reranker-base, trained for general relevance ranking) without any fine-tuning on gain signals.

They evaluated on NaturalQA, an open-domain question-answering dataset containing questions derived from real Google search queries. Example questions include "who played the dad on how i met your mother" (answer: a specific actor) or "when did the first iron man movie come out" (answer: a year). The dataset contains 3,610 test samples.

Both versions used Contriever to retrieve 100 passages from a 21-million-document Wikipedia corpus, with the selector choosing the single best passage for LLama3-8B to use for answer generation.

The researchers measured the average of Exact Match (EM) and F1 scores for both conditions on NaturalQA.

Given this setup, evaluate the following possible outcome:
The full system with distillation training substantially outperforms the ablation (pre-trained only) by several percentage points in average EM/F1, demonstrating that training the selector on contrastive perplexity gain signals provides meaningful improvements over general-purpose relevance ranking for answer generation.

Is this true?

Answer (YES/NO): YES